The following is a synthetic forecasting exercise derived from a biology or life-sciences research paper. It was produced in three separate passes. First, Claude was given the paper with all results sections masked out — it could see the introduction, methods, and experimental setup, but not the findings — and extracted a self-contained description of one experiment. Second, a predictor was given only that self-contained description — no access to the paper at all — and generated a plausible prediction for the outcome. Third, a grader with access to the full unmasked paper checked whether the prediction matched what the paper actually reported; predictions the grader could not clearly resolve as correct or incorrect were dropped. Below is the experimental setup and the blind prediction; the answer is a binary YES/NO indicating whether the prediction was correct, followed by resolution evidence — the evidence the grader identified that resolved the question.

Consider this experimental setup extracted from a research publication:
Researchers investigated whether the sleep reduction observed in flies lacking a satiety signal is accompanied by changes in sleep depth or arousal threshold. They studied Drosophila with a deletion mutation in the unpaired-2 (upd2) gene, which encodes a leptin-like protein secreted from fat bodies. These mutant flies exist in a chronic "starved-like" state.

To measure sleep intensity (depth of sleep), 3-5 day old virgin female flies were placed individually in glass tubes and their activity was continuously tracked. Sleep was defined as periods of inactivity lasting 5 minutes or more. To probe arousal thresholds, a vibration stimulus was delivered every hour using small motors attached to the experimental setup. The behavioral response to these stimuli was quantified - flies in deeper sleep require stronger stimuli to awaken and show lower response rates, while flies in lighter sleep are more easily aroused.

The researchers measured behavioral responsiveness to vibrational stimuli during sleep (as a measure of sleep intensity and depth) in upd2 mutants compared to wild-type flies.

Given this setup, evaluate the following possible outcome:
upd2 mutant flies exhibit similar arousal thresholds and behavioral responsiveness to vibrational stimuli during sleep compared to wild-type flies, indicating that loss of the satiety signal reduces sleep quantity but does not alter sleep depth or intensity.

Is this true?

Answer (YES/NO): NO